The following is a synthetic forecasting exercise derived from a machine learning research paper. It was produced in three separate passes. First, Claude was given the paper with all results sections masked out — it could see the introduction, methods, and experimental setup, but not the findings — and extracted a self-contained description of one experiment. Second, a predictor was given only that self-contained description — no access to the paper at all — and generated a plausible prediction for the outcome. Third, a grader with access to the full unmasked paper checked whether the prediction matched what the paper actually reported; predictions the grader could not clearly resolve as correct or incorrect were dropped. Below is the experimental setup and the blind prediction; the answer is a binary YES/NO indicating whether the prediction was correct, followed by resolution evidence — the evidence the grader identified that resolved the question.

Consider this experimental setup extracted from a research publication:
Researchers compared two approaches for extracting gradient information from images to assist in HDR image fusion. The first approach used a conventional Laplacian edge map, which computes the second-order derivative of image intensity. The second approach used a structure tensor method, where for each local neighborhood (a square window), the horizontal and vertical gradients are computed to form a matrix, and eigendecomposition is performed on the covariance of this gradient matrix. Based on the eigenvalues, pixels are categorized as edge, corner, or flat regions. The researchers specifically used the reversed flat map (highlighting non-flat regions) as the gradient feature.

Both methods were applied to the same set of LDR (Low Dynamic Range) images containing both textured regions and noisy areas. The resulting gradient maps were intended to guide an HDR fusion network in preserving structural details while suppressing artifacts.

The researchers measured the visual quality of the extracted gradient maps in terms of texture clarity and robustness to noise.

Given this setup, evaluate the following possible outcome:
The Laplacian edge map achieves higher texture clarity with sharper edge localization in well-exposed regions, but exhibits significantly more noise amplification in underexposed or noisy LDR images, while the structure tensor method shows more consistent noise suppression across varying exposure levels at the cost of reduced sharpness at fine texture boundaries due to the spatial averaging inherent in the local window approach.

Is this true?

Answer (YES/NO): NO